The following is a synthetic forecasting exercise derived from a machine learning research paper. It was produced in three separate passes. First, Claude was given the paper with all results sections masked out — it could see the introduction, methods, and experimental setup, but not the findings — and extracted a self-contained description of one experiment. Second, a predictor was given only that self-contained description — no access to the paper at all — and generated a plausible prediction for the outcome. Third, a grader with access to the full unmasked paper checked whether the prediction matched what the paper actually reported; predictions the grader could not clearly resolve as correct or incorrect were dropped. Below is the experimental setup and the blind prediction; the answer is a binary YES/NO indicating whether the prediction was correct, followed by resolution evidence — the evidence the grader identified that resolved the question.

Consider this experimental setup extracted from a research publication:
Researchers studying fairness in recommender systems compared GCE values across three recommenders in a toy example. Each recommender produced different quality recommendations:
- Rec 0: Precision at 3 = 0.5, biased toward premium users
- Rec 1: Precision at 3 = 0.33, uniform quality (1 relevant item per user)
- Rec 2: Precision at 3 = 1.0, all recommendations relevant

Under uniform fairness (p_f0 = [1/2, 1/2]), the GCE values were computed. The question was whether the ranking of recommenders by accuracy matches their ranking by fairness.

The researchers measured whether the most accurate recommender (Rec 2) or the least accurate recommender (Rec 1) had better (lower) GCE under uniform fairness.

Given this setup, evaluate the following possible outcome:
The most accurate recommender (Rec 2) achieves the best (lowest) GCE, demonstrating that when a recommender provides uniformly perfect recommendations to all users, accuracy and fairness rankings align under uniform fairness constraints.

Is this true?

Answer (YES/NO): NO